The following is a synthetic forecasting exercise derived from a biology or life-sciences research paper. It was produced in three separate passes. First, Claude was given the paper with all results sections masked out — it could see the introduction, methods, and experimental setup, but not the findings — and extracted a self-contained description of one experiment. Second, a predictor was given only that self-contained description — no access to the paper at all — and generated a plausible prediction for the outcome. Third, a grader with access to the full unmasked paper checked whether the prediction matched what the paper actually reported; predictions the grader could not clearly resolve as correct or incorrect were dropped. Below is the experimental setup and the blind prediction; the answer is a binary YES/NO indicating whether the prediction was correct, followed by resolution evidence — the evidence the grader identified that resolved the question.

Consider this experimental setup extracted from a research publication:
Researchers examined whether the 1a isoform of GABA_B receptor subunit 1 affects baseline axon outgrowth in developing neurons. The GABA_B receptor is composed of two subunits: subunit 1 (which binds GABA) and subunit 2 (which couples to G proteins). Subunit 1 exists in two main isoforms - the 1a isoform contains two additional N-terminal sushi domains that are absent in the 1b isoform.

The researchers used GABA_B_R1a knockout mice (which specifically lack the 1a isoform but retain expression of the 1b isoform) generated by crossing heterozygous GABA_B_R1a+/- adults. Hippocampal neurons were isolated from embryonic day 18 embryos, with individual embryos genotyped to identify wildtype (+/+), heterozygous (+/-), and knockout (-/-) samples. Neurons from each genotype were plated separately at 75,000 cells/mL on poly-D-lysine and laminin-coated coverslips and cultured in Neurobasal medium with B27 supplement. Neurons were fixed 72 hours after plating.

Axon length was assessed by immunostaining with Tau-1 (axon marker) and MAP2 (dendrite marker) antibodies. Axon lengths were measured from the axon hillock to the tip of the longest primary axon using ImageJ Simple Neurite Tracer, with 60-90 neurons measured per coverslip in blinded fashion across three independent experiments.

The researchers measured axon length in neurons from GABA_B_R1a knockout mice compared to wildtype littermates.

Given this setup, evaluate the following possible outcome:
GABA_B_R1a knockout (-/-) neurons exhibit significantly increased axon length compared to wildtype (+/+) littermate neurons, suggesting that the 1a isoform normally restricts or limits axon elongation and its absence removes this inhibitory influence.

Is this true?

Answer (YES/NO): YES